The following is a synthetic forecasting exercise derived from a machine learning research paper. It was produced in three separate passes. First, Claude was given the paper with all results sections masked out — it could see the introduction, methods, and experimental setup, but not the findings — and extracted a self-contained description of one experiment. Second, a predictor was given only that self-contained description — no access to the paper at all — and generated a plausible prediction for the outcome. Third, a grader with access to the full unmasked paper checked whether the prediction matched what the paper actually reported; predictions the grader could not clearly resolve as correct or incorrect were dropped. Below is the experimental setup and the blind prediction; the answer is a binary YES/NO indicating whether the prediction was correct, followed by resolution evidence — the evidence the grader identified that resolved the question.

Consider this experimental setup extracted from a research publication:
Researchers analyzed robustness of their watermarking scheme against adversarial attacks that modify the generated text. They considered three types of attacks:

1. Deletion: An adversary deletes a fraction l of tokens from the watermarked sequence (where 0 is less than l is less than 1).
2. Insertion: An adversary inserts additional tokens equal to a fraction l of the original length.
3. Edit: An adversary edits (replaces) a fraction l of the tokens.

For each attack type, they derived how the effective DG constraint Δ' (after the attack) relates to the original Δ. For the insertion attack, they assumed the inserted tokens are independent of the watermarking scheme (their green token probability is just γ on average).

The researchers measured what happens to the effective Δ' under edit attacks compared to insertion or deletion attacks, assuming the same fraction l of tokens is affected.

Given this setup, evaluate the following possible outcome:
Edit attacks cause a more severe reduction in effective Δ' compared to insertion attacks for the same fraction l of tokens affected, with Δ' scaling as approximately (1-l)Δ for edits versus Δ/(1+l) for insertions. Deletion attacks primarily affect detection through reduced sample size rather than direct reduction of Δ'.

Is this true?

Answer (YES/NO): NO